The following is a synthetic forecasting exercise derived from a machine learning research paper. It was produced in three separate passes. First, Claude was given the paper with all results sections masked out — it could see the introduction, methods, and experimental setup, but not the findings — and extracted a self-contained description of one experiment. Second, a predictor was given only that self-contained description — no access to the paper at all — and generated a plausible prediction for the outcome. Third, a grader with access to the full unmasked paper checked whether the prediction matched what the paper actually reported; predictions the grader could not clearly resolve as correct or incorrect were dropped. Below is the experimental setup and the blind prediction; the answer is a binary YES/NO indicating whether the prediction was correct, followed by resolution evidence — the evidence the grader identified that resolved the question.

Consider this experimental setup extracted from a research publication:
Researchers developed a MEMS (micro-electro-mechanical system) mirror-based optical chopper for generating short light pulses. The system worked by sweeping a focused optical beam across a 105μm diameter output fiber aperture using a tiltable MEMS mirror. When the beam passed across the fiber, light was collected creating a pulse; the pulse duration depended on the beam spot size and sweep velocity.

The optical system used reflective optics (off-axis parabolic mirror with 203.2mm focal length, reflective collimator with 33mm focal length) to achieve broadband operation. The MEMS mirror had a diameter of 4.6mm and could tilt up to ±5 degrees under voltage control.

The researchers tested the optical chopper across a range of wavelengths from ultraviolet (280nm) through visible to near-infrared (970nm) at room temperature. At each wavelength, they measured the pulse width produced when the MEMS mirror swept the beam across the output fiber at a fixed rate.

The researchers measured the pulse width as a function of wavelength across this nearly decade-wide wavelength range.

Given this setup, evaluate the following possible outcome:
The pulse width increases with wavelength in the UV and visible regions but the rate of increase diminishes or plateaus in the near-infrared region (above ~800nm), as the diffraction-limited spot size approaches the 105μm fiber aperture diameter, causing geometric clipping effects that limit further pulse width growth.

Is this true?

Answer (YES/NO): NO